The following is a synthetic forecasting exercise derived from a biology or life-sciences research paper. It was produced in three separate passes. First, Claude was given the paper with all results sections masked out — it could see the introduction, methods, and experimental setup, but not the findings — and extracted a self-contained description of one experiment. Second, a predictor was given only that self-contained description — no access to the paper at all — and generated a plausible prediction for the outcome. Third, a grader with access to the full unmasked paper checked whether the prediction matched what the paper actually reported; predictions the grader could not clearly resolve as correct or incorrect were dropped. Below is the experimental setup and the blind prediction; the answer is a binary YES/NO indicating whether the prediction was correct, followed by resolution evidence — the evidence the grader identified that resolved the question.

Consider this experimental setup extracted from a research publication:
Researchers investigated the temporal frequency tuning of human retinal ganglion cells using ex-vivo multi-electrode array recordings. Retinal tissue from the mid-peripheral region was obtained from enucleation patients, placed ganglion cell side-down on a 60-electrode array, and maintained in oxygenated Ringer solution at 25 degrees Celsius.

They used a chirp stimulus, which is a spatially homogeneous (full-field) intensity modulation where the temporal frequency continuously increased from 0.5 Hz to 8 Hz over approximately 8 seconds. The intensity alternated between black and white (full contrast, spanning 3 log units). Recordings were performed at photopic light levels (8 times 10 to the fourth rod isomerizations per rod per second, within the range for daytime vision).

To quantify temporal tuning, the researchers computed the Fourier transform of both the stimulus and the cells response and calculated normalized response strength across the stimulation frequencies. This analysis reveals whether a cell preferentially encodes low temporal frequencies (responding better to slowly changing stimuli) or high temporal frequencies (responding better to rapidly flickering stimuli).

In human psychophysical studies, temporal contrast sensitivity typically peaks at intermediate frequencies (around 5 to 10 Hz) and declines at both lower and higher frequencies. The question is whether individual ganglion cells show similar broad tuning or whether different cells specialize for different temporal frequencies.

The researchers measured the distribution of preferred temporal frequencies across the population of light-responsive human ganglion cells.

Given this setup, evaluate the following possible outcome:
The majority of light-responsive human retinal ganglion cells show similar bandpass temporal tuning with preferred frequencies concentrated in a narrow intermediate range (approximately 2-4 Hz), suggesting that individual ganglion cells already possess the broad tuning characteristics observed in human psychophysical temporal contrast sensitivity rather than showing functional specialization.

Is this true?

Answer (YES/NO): NO